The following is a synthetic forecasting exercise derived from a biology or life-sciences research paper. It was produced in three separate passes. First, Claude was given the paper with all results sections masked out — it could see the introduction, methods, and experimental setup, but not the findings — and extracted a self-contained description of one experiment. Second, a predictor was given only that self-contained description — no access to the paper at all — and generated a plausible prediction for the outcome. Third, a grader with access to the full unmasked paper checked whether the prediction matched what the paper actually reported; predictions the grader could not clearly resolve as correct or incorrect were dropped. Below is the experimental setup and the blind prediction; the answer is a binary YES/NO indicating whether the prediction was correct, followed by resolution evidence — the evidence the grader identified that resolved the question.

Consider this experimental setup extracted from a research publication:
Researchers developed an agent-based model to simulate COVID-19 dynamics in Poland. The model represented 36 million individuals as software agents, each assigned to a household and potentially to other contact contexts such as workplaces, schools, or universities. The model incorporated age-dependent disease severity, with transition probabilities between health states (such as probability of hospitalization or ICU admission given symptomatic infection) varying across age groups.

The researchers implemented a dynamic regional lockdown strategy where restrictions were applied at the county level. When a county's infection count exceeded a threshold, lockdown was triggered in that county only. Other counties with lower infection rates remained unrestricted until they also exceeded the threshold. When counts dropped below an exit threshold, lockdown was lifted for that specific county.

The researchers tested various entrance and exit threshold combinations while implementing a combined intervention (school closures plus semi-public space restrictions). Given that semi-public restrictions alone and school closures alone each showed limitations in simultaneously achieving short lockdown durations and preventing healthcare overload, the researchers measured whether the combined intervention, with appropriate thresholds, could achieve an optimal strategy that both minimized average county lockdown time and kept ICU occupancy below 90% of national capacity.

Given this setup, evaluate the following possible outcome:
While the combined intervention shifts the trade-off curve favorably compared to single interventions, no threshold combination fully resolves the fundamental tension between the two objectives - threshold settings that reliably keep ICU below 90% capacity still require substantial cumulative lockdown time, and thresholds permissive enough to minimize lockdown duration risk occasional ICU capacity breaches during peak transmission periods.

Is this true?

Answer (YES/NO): NO